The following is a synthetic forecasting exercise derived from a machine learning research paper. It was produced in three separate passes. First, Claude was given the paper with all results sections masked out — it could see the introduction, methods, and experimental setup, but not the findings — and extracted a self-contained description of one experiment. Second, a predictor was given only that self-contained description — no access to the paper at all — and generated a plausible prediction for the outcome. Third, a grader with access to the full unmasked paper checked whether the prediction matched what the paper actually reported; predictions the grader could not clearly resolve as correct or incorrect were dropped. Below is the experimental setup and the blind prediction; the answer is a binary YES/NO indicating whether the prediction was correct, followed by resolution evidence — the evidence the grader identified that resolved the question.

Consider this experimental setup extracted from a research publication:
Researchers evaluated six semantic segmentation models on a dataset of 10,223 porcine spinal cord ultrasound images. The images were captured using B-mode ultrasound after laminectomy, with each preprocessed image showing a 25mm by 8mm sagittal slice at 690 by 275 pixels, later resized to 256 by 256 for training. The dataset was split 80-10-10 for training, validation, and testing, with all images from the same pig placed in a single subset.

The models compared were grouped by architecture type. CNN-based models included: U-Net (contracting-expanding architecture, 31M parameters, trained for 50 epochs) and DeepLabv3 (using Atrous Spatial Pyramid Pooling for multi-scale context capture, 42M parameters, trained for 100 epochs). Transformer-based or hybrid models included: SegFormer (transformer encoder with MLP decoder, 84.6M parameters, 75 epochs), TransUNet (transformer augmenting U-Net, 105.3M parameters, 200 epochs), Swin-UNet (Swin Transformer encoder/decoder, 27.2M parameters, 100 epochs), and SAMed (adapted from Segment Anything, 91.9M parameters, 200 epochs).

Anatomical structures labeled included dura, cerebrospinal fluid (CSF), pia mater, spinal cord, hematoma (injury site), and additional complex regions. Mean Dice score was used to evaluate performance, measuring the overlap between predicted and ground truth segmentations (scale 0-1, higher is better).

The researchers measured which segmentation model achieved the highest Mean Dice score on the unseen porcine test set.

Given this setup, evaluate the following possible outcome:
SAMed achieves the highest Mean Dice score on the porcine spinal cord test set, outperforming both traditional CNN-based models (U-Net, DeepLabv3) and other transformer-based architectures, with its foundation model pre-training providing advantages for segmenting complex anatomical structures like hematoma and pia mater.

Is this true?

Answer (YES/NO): NO